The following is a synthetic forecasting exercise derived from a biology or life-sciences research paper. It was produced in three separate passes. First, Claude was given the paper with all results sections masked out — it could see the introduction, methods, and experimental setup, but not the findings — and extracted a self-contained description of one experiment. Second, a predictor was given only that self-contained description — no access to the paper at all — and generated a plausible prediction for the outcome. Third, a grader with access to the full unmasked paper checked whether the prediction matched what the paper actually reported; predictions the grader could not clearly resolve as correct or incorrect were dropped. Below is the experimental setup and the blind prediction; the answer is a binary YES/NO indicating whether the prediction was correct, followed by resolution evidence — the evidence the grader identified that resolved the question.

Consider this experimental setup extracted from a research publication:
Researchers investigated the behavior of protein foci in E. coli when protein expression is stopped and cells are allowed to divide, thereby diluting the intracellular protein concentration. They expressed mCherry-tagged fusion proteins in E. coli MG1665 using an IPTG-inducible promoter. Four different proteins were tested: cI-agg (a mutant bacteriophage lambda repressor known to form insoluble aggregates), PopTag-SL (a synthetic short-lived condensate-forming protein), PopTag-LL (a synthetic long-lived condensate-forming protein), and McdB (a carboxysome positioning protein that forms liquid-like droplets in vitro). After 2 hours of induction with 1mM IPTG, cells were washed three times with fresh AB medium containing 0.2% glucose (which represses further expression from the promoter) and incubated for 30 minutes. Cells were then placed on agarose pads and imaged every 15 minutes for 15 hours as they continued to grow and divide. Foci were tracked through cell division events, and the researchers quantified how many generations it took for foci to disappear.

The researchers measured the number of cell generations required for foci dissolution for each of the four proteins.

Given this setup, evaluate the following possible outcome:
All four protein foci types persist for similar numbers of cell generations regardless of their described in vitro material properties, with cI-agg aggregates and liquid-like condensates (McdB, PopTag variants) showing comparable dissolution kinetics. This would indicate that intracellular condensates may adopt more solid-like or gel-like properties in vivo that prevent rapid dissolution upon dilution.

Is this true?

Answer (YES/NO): NO